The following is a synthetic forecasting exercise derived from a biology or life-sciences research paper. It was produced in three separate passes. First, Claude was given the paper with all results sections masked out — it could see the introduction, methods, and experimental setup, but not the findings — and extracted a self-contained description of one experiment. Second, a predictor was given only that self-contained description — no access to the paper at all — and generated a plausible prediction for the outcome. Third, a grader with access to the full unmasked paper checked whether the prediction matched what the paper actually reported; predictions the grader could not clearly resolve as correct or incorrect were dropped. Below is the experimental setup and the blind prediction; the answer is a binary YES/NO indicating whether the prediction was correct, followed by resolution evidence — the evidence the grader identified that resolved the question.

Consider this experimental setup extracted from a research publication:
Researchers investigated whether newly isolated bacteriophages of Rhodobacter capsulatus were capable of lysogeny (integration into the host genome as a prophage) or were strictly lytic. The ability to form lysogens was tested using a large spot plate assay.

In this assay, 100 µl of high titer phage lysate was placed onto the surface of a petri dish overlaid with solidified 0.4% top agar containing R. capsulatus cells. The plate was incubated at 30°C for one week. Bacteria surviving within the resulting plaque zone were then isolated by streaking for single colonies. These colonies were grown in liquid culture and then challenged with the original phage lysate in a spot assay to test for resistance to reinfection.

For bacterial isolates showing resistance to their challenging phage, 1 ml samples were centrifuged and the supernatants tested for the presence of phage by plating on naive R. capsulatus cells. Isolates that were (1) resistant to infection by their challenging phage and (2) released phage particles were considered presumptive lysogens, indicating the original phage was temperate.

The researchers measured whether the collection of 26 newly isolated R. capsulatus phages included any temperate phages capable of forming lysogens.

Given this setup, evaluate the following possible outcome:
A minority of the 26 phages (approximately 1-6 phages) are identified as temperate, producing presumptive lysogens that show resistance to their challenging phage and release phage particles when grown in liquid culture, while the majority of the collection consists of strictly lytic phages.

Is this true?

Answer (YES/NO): NO